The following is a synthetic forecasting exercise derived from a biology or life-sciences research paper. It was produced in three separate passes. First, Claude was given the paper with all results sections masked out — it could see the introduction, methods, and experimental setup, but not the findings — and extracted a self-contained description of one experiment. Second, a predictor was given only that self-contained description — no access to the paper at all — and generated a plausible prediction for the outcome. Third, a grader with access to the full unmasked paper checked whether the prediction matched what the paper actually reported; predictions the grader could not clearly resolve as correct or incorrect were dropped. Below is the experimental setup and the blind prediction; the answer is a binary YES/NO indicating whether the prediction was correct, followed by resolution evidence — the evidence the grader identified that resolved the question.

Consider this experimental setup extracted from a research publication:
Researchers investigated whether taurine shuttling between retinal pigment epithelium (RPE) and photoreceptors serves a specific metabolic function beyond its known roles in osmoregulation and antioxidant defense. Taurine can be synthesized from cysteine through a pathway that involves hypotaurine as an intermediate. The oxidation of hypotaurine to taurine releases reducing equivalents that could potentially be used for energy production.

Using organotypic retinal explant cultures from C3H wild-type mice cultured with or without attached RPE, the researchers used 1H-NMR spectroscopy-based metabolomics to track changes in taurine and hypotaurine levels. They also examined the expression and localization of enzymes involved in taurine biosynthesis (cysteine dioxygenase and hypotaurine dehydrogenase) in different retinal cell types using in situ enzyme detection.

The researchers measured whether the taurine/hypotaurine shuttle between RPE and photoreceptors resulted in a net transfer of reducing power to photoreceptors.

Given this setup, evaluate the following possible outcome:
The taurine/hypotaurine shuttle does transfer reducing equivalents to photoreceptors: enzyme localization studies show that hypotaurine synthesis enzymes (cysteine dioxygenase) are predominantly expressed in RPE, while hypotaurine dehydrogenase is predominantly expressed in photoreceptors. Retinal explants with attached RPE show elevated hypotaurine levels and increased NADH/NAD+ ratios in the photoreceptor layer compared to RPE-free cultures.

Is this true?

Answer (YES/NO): NO